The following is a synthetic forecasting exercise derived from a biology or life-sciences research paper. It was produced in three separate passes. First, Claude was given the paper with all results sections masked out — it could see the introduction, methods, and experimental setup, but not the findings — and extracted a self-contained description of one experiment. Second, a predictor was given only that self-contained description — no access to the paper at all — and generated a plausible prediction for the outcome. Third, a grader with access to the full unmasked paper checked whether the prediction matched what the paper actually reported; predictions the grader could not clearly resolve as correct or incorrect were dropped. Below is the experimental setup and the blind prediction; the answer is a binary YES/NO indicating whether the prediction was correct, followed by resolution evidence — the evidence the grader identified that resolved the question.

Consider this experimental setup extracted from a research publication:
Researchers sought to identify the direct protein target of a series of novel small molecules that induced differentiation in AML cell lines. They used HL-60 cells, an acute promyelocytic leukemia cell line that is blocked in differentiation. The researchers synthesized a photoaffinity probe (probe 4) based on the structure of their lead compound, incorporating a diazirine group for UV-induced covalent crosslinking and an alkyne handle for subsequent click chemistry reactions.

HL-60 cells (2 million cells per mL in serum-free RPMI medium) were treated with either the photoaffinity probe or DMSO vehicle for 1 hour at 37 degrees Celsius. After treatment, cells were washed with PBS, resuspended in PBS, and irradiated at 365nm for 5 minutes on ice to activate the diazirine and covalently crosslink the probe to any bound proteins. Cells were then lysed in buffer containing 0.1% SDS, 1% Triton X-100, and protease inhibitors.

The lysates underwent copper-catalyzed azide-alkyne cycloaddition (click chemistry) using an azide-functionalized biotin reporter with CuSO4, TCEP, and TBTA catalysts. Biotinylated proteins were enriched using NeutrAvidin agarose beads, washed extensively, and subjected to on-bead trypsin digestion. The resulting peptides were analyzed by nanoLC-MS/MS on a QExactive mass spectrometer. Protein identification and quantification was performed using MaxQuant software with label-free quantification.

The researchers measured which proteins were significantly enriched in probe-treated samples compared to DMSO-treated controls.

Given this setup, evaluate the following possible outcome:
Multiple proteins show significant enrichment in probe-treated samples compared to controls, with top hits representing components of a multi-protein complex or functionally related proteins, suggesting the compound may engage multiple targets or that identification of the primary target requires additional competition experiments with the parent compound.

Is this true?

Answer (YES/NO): NO